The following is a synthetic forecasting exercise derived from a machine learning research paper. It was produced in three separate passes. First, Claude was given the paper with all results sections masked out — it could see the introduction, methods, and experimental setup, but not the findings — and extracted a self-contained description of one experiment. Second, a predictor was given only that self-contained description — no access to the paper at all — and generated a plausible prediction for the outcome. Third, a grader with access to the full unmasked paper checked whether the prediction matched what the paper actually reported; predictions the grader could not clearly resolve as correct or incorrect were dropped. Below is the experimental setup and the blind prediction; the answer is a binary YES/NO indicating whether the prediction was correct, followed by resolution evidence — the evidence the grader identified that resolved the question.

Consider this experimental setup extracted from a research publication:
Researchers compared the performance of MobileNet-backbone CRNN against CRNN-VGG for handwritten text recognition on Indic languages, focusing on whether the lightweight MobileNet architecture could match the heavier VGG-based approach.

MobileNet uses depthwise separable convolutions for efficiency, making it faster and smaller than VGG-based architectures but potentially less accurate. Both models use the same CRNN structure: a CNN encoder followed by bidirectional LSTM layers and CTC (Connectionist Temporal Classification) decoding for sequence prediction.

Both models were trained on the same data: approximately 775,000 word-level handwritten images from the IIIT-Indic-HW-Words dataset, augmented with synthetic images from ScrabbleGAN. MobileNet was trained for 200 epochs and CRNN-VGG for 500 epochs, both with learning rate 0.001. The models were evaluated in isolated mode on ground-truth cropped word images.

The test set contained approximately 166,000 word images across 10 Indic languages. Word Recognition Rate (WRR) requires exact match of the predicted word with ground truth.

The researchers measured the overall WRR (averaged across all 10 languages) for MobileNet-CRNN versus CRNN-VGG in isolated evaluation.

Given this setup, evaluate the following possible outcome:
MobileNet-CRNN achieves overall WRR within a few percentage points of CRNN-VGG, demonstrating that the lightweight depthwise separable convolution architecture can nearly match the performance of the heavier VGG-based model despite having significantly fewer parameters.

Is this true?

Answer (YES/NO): NO